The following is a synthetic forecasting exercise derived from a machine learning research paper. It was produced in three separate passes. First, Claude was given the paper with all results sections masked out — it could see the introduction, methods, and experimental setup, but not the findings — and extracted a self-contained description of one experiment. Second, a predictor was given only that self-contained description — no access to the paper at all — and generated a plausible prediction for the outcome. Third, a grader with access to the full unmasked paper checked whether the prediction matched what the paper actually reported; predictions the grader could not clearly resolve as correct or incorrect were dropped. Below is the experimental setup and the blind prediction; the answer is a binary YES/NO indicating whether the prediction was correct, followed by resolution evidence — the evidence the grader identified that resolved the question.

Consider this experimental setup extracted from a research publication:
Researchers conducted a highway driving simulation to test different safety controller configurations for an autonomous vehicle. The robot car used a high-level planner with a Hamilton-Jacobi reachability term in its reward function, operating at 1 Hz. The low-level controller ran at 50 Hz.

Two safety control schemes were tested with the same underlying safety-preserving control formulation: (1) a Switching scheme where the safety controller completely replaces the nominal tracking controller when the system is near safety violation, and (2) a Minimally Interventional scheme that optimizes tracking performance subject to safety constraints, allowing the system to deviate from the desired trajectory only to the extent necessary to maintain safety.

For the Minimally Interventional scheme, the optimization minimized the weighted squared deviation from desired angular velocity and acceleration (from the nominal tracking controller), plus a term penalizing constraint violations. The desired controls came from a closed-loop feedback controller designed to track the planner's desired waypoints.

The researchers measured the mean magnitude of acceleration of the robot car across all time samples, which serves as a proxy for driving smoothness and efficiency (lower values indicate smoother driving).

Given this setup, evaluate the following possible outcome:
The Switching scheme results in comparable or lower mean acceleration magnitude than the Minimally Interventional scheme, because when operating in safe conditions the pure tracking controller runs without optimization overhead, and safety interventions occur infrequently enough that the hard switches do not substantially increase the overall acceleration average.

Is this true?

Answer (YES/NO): NO